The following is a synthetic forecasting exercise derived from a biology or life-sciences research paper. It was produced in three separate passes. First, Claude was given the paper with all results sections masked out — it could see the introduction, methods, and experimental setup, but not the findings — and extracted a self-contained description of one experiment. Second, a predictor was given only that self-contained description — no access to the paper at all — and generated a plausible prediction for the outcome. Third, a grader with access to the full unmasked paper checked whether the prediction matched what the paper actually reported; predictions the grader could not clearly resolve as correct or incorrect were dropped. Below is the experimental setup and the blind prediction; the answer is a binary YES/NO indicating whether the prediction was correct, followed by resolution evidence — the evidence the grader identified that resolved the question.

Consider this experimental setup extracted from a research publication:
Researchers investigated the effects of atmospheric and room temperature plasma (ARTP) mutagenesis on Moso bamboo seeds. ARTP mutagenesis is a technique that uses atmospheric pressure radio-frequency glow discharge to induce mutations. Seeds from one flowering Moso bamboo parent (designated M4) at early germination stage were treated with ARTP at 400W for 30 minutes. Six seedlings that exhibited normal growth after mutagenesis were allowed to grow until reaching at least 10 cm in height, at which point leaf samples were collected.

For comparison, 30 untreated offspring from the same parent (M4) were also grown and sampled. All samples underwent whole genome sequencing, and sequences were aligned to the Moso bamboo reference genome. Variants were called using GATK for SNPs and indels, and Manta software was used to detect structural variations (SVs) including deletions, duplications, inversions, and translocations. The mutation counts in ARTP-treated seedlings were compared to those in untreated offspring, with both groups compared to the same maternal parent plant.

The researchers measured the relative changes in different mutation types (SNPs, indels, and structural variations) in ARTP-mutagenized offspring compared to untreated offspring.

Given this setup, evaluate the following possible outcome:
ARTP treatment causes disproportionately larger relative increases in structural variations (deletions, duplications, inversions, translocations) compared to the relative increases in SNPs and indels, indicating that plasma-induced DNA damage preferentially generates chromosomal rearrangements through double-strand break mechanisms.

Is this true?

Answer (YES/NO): YES